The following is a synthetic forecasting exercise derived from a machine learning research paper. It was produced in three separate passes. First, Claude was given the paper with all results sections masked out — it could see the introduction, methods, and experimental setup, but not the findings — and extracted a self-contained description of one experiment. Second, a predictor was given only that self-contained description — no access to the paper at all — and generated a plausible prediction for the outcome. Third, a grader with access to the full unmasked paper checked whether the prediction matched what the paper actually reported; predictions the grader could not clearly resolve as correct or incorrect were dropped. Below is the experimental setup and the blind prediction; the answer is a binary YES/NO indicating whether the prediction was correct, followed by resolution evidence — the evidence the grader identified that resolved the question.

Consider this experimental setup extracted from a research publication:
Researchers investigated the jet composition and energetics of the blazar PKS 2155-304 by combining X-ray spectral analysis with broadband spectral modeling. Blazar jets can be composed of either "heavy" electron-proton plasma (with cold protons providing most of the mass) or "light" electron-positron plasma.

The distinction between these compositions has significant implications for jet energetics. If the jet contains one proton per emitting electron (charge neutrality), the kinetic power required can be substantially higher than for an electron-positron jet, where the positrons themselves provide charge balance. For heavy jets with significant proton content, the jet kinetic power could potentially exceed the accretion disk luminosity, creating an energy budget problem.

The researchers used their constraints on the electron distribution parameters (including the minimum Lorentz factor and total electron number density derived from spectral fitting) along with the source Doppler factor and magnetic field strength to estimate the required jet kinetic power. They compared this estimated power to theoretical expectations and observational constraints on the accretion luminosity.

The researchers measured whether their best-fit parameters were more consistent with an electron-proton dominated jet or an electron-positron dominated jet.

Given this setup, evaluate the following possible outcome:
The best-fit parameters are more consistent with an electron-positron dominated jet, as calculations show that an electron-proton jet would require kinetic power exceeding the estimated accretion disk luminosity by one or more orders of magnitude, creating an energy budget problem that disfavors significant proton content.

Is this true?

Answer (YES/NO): NO